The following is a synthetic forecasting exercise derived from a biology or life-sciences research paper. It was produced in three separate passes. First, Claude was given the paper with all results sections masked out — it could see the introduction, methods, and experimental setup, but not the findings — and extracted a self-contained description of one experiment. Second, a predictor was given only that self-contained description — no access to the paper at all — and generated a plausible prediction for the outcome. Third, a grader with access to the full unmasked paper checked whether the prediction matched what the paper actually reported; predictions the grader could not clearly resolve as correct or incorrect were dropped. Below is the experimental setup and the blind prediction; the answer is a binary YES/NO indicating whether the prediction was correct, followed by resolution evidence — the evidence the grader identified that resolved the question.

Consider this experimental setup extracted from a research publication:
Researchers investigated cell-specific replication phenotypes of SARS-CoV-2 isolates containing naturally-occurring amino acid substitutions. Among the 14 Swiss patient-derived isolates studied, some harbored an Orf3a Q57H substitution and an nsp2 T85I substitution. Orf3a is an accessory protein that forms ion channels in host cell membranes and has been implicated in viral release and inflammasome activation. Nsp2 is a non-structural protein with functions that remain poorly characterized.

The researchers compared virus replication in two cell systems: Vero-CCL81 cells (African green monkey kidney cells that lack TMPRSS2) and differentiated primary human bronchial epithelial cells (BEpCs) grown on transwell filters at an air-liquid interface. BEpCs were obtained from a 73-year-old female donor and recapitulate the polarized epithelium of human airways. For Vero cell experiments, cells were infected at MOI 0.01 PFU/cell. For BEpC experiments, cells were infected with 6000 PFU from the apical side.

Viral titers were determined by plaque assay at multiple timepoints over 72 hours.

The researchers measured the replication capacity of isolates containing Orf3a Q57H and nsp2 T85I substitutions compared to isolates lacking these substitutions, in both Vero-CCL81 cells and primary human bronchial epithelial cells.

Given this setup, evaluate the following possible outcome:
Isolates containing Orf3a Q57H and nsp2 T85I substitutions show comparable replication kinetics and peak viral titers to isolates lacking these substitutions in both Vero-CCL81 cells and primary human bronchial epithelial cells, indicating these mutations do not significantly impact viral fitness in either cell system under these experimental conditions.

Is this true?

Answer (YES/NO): NO